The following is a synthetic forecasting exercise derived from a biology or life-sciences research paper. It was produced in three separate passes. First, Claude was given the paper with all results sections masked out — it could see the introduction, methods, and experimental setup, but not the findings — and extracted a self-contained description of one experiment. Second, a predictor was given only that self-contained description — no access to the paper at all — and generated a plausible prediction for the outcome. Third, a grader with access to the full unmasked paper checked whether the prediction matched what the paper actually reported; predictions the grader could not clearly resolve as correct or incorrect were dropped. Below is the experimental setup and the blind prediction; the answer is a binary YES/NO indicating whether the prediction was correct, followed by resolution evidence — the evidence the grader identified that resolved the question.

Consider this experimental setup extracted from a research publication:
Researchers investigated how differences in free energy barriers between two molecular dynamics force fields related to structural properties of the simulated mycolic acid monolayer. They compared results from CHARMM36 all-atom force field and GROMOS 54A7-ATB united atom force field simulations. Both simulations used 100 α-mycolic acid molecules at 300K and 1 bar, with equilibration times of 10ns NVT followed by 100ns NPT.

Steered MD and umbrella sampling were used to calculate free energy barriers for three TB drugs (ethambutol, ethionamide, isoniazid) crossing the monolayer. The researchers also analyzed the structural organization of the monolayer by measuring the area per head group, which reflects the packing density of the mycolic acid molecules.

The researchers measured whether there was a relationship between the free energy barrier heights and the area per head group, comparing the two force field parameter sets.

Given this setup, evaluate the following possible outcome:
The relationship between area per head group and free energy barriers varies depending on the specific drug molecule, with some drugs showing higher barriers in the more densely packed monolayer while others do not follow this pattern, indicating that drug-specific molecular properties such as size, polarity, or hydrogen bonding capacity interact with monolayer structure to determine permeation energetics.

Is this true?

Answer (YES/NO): YES